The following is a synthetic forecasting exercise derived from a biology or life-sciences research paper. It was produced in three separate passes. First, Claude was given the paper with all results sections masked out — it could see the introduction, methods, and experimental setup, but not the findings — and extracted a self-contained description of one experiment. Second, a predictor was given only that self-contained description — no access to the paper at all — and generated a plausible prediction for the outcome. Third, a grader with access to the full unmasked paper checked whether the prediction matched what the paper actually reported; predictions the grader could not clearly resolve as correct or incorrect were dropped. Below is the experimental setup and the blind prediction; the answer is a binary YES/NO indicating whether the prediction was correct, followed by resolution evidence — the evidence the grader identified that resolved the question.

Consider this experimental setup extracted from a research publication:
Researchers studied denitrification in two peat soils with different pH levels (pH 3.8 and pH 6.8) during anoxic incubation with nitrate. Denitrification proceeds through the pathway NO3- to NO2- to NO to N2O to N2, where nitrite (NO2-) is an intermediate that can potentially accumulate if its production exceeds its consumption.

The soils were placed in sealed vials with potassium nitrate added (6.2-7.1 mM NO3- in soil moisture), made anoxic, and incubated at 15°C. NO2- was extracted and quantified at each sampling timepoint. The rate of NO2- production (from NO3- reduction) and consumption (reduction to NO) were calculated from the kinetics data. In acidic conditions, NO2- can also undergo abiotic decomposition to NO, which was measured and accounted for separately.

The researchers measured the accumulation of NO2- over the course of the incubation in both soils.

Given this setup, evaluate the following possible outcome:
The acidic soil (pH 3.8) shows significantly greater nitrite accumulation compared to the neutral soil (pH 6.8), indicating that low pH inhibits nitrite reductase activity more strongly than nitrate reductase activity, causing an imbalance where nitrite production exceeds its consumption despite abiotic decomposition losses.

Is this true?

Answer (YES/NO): NO